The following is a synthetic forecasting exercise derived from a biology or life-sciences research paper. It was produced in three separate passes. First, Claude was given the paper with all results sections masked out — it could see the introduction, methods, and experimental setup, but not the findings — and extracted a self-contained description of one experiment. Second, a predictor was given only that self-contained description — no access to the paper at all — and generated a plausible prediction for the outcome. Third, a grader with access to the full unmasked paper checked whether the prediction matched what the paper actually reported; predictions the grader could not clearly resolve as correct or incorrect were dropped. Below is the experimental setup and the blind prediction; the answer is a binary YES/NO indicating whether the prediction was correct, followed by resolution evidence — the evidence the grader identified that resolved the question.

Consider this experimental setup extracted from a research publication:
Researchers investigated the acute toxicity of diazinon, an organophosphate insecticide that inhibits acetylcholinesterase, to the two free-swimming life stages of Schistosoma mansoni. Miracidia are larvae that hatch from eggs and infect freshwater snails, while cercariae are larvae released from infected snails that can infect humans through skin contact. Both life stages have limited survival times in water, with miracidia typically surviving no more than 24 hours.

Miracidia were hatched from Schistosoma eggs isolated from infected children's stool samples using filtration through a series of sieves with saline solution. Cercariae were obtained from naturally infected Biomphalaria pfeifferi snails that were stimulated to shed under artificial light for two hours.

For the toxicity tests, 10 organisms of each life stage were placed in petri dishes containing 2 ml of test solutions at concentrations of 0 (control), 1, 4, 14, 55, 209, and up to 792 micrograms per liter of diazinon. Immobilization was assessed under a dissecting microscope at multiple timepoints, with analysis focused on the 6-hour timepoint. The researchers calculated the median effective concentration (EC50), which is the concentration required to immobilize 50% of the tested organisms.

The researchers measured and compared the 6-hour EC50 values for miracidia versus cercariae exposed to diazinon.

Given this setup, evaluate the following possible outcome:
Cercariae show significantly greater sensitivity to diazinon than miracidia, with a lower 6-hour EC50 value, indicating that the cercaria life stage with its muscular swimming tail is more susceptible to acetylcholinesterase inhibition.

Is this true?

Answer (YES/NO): NO